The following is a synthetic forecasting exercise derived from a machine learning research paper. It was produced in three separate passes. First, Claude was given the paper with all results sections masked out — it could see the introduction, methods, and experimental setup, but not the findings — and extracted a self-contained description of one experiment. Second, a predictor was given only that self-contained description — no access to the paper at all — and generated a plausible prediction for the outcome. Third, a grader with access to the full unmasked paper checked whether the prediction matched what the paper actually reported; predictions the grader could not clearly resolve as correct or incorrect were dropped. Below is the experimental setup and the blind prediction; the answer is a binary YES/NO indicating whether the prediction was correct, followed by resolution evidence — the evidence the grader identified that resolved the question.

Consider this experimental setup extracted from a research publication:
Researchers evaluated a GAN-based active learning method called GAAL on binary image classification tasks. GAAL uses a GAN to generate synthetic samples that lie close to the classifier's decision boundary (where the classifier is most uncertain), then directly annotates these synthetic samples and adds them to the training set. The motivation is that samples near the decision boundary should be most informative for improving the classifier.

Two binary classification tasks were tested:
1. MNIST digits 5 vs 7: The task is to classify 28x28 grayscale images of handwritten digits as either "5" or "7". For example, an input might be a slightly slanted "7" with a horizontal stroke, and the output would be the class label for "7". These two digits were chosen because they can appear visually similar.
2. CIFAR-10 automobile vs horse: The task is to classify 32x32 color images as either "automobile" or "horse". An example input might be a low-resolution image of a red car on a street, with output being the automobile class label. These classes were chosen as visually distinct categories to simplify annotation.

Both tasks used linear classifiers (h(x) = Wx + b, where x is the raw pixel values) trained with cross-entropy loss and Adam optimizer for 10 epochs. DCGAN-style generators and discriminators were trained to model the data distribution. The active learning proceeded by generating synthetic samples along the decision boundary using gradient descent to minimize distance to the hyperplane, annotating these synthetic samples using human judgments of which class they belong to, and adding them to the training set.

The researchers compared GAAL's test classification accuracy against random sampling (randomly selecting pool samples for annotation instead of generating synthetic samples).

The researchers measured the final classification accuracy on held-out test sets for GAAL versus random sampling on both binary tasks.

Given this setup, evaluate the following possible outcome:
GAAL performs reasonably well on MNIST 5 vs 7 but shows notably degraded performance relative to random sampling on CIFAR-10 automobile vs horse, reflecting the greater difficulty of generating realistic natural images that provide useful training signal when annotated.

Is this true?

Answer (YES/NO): YES